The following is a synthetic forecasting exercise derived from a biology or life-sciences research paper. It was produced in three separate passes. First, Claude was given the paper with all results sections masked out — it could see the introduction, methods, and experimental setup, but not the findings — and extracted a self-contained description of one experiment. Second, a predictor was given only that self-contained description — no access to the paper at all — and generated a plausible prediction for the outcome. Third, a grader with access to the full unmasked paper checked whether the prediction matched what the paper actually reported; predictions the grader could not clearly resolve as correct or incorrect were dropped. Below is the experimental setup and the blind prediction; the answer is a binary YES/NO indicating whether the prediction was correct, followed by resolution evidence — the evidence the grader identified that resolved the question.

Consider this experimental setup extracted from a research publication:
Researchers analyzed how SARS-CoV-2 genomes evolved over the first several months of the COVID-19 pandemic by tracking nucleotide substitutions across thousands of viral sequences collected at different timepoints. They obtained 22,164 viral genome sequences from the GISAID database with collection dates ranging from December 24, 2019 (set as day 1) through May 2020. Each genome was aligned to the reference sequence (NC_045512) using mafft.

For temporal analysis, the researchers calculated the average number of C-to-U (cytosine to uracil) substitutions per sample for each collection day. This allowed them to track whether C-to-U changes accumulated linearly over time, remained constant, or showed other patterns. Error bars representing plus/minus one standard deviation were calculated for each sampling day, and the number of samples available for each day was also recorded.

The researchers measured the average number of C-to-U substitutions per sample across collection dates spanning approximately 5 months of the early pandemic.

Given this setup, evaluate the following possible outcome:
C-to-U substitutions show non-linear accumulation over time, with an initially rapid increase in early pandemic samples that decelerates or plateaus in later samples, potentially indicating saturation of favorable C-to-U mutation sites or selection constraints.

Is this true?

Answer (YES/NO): NO